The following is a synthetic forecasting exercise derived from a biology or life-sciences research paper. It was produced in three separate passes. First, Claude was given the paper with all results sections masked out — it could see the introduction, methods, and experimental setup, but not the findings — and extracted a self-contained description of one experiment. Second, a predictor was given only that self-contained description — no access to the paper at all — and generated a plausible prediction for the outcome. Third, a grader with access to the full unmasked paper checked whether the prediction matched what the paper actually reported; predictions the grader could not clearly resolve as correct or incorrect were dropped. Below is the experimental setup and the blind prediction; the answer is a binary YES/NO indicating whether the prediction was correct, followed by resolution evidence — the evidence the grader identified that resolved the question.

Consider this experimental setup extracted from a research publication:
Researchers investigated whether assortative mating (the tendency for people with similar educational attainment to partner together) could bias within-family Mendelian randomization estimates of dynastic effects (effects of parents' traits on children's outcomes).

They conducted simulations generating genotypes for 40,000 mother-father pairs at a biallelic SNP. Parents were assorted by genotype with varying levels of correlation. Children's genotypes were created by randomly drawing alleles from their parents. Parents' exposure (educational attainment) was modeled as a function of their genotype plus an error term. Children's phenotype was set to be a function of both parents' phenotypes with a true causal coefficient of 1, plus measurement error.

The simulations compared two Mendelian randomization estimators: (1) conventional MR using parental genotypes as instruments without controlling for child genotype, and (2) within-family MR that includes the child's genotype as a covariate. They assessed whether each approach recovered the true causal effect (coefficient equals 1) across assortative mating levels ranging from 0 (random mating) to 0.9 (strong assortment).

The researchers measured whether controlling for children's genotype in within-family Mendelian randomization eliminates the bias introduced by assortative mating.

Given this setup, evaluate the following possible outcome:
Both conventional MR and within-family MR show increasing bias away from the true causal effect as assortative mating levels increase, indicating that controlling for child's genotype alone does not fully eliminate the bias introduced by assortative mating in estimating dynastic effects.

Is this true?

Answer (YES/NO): NO